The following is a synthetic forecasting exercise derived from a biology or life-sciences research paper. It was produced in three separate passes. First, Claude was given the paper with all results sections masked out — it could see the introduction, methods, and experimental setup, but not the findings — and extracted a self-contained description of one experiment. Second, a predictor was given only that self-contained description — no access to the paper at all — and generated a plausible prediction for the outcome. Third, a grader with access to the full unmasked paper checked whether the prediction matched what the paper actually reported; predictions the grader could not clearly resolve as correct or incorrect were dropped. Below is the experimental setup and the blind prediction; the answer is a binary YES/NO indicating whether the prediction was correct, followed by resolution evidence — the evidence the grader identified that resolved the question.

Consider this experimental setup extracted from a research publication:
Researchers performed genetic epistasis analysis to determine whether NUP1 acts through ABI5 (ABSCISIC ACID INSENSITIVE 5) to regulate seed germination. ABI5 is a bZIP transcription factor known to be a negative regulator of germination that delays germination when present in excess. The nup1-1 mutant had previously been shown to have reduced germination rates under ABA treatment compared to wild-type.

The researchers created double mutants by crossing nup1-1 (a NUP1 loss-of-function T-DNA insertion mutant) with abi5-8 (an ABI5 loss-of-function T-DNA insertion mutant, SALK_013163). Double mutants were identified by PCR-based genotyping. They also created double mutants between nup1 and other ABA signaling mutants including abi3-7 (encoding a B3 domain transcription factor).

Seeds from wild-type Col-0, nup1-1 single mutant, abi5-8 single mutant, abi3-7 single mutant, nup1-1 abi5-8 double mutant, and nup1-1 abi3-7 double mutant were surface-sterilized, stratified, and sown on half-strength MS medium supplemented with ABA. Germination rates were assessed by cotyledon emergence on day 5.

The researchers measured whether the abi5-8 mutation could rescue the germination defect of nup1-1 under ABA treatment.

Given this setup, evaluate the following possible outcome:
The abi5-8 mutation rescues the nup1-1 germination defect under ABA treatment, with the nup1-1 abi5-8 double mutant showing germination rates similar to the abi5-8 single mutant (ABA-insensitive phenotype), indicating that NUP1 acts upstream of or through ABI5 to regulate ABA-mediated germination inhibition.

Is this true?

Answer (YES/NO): YES